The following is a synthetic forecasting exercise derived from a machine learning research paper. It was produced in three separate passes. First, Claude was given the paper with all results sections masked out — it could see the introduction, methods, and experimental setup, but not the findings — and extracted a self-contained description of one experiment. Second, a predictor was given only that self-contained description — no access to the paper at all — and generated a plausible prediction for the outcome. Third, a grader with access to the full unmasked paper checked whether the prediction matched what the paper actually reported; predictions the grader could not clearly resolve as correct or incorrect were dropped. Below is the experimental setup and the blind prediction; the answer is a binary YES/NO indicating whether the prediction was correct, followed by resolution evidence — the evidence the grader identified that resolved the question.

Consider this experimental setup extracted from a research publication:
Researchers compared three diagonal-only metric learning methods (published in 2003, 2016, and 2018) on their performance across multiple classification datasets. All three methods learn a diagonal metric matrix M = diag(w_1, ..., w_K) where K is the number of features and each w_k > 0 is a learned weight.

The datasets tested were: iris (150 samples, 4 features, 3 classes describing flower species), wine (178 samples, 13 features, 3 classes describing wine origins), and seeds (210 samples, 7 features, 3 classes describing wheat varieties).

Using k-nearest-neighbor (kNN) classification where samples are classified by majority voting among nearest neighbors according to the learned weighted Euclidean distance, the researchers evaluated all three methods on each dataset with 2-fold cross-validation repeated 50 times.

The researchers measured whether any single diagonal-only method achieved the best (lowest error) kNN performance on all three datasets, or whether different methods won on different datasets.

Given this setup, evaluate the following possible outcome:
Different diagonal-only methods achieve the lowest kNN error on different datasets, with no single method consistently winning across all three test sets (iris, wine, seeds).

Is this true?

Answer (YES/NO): YES